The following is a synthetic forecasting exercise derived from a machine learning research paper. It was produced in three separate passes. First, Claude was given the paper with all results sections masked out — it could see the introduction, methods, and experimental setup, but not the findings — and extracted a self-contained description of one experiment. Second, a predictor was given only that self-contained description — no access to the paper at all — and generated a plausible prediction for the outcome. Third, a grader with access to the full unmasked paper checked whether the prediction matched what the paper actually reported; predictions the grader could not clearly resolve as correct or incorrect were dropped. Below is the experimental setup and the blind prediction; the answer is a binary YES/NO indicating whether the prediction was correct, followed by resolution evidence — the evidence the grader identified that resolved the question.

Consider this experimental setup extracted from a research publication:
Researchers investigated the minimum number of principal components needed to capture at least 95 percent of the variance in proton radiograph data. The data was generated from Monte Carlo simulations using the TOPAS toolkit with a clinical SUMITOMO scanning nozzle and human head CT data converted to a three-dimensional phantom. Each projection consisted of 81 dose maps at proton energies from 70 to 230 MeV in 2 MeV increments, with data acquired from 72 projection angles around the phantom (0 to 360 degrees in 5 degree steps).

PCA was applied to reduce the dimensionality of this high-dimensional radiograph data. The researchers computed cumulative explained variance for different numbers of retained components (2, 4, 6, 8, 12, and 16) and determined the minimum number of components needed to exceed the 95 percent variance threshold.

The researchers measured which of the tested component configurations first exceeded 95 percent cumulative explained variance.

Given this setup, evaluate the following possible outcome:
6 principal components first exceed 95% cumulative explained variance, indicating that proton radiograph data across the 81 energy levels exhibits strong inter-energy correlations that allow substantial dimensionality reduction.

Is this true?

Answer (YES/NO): YES